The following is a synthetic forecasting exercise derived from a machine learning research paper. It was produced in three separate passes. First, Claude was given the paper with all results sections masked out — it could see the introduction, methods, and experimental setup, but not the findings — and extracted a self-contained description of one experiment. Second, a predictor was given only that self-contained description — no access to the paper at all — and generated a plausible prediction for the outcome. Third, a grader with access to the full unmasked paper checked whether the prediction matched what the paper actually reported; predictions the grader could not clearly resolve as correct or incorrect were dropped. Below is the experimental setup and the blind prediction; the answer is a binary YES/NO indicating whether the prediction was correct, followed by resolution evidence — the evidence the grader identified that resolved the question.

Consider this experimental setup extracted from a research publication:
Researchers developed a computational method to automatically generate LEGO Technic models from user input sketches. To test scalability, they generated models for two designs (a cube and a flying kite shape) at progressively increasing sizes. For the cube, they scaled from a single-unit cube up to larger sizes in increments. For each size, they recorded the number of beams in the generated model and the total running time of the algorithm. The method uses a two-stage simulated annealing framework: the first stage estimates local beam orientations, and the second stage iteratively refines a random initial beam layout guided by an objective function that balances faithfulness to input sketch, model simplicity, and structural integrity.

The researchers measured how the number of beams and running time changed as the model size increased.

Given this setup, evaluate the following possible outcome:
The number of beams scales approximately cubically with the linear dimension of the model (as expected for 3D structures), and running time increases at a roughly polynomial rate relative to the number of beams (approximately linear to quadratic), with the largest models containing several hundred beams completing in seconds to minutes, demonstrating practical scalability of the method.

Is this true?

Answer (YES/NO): NO